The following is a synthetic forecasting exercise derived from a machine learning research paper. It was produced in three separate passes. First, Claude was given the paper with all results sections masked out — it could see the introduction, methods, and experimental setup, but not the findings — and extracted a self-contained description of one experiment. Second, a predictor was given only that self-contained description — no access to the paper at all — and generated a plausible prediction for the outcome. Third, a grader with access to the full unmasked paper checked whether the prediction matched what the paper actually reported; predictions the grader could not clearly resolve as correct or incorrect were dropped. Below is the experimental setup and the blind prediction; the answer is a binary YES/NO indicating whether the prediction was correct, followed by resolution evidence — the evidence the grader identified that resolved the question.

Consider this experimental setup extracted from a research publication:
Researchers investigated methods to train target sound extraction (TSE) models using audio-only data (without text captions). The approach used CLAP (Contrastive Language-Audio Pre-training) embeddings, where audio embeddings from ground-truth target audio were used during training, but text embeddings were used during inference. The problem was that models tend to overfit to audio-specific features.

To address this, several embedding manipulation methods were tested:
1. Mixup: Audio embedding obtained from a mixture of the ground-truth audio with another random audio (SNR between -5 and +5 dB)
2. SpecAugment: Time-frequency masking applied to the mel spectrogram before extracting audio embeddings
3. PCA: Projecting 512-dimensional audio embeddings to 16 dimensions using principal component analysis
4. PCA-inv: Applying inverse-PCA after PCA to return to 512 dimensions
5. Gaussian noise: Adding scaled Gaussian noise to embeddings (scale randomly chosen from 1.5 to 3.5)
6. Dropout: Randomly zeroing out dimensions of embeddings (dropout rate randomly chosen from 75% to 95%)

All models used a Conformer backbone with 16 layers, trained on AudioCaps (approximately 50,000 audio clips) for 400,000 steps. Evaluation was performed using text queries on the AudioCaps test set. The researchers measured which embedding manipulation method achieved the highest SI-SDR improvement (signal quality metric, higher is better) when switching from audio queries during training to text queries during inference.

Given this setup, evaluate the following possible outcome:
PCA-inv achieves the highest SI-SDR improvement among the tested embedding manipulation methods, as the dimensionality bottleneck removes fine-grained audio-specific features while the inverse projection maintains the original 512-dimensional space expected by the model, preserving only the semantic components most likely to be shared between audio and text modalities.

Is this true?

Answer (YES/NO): NO